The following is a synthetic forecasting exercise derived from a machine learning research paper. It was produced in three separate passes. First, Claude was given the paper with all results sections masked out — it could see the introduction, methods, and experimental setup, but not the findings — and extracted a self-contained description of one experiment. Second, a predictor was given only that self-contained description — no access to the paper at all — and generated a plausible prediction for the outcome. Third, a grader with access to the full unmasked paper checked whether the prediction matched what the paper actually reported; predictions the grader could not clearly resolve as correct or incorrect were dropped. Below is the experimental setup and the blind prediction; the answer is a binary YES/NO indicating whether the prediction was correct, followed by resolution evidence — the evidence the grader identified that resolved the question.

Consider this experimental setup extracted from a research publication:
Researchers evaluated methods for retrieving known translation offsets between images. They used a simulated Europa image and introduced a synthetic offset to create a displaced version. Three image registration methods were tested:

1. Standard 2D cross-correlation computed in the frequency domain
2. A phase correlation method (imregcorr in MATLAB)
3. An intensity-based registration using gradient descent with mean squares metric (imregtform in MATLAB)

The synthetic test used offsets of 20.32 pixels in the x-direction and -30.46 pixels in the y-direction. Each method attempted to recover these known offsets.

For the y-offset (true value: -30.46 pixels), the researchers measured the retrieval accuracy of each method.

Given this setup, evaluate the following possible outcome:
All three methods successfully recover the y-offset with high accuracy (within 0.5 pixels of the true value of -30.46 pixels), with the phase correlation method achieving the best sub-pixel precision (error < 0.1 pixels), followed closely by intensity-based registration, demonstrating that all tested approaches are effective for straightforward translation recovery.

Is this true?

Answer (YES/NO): NO